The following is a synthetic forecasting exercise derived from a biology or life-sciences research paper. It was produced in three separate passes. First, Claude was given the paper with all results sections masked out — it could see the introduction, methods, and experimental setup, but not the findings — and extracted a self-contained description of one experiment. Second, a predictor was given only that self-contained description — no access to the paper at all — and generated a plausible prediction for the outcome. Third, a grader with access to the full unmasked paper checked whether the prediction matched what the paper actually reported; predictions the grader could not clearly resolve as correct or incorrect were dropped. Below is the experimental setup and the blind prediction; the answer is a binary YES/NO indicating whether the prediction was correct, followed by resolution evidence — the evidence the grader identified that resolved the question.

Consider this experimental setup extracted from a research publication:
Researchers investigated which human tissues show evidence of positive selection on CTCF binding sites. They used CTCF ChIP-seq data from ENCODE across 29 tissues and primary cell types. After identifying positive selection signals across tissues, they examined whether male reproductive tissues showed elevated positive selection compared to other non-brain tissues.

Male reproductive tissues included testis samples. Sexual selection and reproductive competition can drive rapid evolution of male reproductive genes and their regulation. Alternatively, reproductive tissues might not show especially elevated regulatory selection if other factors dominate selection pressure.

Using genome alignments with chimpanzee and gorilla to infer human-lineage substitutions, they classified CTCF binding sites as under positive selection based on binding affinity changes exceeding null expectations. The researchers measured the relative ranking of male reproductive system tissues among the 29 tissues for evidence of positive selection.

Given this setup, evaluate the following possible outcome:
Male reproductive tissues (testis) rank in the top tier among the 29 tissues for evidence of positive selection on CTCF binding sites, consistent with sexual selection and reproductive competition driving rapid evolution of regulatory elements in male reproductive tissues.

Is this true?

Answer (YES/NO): NO